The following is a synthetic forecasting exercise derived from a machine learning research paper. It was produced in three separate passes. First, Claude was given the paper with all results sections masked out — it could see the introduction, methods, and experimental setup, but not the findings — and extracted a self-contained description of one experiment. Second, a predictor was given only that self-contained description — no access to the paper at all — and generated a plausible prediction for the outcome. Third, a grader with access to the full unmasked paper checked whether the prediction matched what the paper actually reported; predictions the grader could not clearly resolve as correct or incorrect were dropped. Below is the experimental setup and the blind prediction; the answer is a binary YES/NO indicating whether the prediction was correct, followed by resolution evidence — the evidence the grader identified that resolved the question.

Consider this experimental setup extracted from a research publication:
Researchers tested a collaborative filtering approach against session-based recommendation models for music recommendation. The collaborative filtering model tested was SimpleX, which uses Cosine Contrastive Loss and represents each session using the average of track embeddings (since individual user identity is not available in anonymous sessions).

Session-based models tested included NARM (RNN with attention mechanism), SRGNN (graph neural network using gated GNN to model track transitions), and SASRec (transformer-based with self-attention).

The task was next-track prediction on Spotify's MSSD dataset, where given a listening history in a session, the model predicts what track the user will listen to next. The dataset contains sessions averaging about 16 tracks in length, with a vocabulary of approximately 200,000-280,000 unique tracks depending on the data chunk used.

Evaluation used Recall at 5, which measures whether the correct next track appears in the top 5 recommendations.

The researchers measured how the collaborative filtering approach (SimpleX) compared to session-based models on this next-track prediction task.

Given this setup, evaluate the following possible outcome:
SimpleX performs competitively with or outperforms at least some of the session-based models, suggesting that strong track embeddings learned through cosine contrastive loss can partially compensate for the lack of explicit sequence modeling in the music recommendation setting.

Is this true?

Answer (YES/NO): NO